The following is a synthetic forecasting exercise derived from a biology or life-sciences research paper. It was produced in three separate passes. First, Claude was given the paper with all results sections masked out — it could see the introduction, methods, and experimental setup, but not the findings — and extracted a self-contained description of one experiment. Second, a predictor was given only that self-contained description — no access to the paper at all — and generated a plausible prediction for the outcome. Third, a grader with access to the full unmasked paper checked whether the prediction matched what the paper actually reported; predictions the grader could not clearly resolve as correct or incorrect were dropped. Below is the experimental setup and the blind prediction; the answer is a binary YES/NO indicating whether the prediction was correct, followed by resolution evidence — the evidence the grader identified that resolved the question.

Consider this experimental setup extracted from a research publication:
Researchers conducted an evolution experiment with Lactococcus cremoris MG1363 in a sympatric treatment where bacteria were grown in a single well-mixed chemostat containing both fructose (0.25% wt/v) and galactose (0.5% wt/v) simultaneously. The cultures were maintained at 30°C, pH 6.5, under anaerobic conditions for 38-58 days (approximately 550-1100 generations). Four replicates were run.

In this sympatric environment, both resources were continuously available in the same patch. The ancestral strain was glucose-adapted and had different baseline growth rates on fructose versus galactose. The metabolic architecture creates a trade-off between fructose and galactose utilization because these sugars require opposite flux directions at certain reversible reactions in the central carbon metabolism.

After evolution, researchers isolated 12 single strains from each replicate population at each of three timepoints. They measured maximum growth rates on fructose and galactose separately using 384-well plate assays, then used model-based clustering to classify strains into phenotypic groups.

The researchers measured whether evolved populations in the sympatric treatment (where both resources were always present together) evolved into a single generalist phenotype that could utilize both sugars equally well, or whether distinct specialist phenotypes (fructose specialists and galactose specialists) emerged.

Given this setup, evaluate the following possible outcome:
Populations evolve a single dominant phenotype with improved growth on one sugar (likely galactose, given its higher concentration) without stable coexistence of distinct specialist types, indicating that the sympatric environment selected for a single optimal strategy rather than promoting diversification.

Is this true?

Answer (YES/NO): NO